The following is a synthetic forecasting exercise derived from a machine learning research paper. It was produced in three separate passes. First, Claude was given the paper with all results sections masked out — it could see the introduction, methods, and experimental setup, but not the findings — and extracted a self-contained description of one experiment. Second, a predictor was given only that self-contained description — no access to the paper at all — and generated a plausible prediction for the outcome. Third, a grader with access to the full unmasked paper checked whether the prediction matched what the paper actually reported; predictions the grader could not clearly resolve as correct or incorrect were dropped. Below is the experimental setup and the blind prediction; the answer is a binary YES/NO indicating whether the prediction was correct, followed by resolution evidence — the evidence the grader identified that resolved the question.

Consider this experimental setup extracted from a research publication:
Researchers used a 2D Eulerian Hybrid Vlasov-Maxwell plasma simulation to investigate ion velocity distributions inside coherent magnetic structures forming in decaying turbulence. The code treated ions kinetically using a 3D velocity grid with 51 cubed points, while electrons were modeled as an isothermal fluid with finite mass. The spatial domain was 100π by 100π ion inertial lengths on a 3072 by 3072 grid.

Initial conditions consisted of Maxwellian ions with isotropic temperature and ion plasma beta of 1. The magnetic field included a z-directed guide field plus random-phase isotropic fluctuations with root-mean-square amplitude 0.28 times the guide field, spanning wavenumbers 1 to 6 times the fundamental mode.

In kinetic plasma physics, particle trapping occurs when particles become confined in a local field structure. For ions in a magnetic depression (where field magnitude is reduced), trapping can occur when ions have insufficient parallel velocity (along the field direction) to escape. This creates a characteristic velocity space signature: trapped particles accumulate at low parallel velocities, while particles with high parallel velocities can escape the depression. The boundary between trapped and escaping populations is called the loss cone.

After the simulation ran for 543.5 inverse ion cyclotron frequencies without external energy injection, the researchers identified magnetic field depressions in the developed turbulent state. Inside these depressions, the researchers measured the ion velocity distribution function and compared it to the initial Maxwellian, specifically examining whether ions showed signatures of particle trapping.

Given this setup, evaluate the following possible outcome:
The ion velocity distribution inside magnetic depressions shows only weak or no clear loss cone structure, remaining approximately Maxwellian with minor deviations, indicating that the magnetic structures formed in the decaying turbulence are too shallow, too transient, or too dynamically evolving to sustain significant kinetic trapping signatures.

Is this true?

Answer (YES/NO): NO